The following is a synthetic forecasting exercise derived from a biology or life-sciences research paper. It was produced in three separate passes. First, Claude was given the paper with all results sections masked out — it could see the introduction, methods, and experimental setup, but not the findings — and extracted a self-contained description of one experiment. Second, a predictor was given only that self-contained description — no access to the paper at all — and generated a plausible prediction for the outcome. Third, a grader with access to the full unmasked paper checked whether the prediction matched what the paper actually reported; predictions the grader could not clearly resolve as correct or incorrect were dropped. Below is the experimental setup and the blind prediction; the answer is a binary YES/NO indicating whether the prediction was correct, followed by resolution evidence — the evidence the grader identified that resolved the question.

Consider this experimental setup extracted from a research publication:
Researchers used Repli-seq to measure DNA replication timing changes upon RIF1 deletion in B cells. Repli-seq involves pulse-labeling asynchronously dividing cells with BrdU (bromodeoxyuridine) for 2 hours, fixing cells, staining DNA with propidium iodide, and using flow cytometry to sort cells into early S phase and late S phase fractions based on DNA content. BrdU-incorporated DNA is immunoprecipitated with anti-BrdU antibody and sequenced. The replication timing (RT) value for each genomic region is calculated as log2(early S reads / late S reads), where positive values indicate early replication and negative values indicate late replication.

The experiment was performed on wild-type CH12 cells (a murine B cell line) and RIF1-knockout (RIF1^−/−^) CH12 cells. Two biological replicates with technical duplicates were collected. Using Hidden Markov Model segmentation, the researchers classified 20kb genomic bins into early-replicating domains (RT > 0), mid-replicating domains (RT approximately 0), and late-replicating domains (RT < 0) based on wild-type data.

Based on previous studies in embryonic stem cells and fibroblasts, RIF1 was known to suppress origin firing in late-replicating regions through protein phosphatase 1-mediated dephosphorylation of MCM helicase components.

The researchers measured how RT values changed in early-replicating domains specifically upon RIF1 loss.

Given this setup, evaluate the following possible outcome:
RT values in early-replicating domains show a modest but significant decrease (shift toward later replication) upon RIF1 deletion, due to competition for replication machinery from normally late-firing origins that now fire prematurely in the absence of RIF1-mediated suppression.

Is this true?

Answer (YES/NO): NO